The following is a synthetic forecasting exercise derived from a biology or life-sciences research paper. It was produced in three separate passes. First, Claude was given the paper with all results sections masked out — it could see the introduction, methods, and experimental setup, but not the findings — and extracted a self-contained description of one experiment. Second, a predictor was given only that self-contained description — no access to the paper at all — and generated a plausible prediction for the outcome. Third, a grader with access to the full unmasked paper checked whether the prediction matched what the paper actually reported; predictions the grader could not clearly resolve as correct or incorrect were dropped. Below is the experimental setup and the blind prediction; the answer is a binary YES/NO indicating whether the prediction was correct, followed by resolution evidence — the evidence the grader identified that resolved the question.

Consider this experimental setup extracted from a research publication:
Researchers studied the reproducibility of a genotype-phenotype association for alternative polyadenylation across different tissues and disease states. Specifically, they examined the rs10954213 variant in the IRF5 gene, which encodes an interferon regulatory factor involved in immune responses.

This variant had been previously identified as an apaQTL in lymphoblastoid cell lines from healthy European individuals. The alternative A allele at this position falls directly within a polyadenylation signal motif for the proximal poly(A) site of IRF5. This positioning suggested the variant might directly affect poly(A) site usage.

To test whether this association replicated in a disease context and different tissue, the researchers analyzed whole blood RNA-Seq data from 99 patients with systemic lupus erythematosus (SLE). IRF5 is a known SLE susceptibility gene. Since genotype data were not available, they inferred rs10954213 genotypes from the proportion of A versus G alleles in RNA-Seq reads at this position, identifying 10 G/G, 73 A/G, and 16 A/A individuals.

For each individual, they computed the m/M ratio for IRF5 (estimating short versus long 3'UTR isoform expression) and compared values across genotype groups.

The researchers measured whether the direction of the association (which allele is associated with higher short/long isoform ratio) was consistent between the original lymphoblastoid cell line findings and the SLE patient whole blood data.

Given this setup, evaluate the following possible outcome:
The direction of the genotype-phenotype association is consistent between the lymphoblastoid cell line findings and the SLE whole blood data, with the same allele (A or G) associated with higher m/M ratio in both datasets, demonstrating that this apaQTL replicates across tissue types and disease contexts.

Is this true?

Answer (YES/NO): YES